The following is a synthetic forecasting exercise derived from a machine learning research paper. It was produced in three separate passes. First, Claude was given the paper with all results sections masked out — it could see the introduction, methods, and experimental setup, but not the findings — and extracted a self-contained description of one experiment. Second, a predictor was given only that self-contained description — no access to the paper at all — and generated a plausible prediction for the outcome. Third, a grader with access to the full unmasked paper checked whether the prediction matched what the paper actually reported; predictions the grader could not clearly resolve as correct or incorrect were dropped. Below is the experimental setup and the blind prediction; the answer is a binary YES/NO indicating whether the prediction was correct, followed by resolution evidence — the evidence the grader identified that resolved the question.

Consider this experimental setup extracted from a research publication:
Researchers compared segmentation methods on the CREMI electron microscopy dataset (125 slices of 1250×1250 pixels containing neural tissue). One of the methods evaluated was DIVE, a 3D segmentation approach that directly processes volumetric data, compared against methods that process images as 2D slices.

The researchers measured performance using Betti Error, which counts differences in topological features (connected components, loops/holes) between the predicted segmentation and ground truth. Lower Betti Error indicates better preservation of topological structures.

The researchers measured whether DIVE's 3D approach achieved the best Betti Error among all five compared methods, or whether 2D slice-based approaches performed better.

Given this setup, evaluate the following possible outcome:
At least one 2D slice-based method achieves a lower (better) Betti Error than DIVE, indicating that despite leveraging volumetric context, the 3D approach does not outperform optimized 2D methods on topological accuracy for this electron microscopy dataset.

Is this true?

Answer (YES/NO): YES